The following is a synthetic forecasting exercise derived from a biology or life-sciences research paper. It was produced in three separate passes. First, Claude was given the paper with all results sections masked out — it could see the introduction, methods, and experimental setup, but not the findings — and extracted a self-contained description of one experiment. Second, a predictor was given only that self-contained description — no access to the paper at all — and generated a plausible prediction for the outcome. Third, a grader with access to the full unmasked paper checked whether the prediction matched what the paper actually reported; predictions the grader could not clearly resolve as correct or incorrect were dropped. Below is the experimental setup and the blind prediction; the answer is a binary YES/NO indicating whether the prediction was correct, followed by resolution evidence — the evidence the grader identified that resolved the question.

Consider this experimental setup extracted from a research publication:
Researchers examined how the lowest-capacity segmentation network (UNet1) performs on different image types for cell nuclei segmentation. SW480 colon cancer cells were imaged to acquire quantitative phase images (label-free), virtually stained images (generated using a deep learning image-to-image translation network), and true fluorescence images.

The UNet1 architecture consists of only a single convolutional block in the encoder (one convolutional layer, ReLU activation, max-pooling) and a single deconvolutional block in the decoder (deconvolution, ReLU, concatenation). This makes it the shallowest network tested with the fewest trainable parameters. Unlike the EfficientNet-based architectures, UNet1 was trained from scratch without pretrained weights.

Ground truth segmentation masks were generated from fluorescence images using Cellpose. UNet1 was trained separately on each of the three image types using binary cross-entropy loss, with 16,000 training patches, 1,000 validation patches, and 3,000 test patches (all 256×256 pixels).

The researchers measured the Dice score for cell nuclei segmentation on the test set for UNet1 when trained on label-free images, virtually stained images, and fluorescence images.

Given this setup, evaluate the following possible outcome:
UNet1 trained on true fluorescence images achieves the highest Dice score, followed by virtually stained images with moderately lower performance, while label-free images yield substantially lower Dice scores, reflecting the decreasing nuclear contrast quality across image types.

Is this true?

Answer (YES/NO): YES